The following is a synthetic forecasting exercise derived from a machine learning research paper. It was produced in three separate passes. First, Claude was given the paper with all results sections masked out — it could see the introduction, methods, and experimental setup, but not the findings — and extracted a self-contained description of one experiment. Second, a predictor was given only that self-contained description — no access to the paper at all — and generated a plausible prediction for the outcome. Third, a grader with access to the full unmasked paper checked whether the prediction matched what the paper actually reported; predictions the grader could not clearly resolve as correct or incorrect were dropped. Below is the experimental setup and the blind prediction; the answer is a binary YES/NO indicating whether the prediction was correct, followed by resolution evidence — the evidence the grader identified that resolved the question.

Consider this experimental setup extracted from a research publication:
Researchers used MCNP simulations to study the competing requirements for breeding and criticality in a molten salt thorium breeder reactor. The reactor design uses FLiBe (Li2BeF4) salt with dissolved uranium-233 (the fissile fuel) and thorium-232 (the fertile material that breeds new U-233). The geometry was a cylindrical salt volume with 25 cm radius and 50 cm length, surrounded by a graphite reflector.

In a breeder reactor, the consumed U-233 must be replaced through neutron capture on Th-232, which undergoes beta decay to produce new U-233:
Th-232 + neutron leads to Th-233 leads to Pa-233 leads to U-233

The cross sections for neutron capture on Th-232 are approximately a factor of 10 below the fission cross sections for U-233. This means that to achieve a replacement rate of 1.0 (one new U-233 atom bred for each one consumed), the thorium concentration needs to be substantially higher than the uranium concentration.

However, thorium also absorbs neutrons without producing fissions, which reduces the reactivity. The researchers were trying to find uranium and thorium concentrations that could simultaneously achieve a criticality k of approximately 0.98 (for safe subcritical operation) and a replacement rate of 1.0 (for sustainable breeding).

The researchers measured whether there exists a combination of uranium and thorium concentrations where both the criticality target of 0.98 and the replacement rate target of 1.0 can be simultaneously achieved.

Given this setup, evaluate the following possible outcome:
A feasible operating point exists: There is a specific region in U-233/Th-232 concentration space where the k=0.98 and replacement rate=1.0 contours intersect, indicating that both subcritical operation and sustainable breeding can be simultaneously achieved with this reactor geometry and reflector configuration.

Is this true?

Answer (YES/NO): NO